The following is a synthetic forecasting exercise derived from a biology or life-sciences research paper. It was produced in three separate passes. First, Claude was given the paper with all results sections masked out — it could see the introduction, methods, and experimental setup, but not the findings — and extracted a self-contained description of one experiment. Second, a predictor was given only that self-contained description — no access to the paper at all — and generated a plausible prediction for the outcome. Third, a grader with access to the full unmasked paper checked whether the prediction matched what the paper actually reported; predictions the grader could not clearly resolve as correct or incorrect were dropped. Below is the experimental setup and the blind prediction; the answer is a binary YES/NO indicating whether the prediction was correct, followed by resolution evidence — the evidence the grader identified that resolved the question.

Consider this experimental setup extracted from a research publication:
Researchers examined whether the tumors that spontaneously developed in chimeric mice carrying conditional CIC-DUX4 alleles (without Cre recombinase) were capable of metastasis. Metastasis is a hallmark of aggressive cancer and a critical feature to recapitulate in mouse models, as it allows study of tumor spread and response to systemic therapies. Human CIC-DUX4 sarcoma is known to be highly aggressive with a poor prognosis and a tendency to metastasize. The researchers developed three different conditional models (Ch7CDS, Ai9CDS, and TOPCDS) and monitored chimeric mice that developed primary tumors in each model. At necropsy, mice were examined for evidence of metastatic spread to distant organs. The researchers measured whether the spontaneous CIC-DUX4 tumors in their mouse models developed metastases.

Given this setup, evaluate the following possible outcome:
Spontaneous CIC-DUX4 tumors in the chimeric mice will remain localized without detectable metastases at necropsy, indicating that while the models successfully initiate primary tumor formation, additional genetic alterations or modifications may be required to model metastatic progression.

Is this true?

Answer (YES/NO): NO